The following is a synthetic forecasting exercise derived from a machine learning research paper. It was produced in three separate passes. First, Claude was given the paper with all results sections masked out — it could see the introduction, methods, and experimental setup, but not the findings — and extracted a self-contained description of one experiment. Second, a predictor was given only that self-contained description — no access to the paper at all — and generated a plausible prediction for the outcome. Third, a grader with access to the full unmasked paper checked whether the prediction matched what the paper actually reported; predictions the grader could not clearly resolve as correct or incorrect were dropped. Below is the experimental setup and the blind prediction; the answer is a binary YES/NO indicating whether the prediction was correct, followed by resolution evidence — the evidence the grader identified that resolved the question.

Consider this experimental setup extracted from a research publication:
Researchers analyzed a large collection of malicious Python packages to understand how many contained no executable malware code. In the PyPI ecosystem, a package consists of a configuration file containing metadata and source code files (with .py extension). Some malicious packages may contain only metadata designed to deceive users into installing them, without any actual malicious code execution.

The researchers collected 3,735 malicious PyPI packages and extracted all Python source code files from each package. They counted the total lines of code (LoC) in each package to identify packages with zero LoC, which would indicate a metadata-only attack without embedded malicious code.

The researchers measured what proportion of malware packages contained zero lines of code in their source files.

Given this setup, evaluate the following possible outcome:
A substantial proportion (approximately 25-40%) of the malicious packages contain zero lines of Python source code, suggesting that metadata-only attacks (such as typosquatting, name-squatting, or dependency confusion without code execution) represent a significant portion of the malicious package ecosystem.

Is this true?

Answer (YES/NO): NO